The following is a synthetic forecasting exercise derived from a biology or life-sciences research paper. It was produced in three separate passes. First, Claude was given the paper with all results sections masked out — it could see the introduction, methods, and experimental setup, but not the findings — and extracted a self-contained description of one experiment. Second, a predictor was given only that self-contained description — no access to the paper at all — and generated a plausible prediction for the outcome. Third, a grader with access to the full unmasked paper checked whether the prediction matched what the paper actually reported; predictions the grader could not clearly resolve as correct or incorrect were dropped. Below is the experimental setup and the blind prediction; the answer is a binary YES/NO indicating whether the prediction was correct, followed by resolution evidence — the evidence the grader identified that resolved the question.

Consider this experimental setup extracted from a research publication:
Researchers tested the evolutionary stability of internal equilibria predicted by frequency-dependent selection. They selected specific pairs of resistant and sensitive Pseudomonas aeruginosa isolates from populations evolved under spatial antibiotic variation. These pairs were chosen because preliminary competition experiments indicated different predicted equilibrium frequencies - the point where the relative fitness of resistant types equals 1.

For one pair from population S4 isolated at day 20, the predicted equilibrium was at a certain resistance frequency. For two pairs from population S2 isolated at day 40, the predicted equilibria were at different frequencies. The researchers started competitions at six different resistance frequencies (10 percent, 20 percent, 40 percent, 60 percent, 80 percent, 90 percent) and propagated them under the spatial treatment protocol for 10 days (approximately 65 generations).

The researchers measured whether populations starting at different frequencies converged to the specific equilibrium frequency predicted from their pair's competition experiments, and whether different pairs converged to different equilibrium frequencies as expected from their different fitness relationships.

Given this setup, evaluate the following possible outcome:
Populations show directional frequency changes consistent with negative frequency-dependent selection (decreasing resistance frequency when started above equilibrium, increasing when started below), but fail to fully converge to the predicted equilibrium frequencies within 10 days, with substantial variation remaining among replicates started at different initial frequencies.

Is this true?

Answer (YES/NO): NO